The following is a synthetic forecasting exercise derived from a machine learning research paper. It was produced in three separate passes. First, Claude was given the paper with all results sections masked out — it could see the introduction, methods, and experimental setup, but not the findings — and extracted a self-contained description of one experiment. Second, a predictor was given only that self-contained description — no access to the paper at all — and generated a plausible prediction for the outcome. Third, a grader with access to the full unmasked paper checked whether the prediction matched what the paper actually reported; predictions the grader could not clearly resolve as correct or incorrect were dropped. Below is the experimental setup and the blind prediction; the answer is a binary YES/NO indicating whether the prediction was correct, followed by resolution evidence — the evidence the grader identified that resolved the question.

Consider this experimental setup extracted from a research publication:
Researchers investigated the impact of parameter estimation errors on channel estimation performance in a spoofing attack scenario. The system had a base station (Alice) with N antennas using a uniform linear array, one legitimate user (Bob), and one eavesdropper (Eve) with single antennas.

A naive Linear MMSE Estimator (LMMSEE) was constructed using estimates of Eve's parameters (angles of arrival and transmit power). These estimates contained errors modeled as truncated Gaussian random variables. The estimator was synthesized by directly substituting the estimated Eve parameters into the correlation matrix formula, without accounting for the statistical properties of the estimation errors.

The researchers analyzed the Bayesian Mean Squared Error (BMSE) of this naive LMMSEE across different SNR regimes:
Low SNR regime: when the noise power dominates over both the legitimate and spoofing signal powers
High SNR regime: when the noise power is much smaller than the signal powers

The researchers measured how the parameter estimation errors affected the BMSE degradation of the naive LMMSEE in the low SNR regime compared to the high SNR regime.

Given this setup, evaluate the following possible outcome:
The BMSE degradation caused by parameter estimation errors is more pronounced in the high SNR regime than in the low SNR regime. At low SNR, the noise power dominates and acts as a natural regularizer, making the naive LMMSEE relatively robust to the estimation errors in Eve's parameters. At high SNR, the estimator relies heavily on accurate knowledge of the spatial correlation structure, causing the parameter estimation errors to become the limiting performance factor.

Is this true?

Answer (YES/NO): YES